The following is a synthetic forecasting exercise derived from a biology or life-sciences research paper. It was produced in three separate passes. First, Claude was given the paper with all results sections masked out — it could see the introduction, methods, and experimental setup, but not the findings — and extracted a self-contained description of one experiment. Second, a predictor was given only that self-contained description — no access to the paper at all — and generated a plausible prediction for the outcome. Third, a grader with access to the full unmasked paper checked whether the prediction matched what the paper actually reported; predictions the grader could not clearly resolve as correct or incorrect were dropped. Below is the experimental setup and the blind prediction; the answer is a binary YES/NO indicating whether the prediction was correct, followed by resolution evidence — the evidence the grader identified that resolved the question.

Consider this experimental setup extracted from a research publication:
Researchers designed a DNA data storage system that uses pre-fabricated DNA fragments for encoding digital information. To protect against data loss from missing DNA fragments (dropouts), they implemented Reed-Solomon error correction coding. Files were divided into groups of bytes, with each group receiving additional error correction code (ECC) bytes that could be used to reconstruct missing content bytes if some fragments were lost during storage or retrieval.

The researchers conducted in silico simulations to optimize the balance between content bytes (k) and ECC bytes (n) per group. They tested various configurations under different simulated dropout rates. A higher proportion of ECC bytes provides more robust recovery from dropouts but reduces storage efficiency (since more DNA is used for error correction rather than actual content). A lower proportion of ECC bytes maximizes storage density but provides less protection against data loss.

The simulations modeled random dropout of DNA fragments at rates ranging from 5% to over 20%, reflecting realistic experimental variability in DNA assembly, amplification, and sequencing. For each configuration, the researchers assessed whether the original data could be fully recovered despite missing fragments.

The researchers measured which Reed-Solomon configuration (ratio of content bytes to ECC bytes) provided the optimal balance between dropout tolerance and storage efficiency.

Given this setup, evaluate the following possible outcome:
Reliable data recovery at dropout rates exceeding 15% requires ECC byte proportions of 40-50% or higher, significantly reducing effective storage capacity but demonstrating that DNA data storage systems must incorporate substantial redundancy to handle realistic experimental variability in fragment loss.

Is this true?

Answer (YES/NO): NO